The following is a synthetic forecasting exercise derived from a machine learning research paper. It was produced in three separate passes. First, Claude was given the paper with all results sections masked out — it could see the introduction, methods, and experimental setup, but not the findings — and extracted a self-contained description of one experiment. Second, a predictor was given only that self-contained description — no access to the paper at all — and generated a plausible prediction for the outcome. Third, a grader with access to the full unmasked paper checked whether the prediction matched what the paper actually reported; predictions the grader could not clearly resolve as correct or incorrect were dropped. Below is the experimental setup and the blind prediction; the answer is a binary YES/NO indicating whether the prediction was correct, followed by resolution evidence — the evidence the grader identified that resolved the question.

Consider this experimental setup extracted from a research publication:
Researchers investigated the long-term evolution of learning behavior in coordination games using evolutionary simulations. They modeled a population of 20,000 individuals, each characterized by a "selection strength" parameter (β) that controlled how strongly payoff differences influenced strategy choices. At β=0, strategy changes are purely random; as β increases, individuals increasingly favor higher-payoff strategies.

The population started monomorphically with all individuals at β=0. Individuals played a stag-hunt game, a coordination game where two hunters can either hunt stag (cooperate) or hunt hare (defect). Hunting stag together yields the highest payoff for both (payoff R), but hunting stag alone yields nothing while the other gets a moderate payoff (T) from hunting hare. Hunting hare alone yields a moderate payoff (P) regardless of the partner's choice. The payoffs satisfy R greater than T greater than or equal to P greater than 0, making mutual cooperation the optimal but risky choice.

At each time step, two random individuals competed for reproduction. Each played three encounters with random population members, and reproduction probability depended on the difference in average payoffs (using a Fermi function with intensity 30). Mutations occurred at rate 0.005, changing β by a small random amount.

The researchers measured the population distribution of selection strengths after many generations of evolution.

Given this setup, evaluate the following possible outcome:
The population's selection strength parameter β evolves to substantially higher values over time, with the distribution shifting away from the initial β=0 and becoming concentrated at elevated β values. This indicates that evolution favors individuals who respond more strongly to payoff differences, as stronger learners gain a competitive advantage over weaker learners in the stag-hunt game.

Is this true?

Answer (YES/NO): NO